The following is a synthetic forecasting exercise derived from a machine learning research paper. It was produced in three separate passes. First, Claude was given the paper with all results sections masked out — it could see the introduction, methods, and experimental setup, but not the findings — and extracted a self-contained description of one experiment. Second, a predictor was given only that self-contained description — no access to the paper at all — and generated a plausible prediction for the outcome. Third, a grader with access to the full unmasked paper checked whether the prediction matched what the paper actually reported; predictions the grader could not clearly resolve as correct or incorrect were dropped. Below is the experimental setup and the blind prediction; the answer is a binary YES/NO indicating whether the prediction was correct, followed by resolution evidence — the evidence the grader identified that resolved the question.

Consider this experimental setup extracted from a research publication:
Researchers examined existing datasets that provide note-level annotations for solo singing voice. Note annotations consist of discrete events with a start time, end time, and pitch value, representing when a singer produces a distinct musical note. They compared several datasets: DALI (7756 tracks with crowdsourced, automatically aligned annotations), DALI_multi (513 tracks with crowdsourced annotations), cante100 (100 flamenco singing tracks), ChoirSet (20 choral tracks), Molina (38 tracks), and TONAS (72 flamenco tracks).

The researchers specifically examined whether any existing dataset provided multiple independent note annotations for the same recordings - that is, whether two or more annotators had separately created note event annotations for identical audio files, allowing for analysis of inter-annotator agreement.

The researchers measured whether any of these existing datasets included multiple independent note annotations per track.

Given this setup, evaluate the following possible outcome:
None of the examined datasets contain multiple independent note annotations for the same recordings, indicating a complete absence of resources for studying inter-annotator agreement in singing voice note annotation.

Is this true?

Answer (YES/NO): YES